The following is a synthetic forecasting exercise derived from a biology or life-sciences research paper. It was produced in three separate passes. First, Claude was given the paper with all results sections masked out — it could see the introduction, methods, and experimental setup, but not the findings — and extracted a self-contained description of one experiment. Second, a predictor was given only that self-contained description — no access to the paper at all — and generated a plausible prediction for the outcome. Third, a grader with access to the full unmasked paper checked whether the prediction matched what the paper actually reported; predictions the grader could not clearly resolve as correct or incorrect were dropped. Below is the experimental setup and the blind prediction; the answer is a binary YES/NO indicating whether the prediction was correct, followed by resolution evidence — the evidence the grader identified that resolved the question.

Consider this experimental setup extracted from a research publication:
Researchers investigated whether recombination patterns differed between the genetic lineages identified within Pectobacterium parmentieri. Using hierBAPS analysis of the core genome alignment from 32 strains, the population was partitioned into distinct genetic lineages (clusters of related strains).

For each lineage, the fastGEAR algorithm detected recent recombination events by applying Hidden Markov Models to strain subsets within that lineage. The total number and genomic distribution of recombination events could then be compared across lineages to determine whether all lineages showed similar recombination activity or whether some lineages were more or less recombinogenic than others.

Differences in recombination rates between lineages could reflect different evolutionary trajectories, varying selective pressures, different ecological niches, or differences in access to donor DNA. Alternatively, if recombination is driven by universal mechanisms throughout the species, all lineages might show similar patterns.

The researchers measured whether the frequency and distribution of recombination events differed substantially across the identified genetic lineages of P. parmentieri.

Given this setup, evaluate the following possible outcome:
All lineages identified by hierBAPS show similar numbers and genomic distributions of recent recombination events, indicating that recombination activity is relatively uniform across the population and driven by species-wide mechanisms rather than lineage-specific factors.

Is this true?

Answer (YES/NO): NO